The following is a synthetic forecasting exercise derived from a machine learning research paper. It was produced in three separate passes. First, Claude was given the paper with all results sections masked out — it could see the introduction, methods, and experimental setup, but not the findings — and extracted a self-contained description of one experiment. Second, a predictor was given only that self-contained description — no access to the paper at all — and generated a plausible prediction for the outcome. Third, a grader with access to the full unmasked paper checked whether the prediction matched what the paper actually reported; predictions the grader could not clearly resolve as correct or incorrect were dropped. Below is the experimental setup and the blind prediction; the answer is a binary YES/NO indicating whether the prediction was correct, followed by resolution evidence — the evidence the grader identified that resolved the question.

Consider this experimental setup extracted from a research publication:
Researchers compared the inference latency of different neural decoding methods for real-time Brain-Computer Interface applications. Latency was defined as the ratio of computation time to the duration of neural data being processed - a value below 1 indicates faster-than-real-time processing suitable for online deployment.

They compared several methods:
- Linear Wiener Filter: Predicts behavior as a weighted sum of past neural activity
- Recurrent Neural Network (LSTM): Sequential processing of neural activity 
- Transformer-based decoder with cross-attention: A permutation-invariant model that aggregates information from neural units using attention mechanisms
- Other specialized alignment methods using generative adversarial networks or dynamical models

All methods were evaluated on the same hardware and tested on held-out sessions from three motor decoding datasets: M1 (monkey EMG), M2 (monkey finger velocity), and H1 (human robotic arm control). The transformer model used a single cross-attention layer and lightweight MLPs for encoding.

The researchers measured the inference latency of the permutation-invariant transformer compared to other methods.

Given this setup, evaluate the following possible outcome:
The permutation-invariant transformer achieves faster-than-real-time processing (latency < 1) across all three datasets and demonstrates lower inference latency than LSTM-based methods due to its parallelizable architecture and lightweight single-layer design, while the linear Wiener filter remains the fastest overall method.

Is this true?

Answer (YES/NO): NO